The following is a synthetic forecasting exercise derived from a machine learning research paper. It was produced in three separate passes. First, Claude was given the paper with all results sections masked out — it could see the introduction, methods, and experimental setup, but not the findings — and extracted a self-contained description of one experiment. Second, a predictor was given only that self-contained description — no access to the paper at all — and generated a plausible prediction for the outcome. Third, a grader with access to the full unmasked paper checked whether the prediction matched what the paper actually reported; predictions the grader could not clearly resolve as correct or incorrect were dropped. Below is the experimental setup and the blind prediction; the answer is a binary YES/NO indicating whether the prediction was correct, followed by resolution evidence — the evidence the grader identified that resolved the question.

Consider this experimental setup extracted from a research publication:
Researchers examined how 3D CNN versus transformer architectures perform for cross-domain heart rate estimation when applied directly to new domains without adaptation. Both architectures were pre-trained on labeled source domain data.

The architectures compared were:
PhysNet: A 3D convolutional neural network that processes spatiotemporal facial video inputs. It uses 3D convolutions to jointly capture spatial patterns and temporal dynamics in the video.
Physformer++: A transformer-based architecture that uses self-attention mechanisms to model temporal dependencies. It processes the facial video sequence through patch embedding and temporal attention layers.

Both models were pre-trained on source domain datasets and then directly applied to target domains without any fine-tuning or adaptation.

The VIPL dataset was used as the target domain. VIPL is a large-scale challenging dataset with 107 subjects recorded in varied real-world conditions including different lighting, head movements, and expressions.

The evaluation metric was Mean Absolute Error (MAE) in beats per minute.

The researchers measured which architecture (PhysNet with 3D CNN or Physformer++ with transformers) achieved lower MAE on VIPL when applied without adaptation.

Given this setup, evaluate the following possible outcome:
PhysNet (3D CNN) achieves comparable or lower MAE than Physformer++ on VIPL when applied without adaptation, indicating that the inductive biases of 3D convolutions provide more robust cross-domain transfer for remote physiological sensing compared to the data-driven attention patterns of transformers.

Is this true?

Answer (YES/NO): NO